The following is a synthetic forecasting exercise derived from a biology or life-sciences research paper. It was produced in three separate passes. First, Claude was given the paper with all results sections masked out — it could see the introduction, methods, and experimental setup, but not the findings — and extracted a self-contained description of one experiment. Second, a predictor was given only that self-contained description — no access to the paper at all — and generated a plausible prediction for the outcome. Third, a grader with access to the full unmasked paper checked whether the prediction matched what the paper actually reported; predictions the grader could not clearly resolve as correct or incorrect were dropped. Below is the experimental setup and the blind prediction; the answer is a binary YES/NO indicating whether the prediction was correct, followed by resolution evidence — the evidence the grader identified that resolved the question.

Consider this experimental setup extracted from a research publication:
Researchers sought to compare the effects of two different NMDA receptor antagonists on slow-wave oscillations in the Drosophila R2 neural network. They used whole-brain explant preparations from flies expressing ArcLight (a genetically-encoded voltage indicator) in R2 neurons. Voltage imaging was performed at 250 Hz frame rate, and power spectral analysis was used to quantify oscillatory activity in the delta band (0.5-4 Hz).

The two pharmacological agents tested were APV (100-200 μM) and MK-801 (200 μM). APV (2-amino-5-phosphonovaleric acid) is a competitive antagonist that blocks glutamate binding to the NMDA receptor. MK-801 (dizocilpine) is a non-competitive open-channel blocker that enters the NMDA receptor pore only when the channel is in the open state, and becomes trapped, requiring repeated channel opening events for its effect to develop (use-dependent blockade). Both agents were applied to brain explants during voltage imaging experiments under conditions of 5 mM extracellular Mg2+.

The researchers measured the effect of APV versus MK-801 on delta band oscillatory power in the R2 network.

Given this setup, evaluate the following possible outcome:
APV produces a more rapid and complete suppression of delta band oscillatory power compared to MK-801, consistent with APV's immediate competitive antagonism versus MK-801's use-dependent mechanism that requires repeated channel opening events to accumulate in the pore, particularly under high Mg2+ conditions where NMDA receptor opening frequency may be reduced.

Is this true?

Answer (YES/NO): NO